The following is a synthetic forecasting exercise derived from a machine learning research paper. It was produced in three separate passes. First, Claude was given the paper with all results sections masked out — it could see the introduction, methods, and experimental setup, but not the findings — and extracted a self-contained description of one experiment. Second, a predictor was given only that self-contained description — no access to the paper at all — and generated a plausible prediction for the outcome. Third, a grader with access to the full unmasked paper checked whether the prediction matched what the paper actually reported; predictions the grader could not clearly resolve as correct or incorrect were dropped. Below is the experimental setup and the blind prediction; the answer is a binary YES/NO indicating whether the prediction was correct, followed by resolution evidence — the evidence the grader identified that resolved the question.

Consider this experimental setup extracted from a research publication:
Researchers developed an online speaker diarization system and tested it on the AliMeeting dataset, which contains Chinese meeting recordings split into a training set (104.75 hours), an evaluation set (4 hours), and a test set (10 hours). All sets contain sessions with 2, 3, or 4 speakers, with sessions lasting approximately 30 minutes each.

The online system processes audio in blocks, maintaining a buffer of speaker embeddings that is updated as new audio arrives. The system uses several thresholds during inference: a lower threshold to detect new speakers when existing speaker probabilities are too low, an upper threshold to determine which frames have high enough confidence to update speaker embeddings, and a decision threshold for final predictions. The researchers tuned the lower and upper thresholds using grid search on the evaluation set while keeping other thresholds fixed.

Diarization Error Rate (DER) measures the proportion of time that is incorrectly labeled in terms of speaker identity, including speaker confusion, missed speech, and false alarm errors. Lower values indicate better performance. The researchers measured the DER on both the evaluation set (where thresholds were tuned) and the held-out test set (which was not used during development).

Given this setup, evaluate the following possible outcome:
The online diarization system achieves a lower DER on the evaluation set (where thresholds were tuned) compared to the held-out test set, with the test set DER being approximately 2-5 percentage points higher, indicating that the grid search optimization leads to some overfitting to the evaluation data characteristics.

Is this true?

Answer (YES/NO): YES